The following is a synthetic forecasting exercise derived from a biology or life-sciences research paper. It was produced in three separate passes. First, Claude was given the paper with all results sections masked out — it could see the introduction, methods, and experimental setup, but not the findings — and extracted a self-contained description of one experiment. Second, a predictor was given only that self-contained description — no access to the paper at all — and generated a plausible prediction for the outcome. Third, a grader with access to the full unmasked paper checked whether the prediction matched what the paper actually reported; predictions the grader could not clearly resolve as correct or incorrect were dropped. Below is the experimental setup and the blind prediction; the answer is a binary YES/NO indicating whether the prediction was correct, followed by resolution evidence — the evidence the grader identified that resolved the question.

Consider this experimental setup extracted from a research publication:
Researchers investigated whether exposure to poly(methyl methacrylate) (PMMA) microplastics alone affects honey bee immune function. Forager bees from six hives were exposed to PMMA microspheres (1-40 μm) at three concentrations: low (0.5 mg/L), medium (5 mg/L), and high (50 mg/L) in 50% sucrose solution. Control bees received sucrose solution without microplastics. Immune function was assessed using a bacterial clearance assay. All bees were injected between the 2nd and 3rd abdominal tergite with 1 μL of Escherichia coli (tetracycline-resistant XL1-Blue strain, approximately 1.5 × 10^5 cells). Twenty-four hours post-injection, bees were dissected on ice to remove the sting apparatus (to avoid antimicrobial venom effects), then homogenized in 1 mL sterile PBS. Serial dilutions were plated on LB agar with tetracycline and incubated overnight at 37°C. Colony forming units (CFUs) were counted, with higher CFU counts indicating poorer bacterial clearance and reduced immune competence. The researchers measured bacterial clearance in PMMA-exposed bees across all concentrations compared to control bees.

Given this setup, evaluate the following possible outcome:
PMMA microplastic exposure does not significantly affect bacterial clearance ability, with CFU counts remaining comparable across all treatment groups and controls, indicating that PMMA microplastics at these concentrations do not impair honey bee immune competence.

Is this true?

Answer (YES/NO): NO